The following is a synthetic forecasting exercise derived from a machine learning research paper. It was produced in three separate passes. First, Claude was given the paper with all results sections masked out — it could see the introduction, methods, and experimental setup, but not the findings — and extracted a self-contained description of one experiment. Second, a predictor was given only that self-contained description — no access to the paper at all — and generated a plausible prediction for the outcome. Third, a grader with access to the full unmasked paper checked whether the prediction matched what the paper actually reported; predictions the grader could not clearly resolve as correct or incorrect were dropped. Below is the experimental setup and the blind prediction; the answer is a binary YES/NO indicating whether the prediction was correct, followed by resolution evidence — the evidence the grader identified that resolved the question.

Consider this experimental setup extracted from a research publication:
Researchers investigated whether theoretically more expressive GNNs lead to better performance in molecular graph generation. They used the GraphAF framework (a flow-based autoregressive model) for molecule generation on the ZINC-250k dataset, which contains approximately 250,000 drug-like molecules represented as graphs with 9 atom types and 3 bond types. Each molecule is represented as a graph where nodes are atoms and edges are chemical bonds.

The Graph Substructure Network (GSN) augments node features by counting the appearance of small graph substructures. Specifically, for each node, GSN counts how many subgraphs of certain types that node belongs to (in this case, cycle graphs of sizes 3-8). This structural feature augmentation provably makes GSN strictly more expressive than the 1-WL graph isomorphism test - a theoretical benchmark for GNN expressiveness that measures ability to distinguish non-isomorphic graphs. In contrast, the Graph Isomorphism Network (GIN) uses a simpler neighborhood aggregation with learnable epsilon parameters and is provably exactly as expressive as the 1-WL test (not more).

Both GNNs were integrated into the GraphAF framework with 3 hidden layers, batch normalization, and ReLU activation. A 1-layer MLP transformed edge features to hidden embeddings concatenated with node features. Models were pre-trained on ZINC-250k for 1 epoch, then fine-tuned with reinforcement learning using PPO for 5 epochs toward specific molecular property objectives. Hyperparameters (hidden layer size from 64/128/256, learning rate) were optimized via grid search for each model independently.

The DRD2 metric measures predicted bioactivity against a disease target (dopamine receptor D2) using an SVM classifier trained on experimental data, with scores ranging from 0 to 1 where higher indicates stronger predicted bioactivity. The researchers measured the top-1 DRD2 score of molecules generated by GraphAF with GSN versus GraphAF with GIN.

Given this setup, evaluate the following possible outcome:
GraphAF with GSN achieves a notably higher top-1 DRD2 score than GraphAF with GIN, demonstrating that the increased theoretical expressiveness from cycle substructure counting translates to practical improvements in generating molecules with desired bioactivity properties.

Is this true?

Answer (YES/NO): NO